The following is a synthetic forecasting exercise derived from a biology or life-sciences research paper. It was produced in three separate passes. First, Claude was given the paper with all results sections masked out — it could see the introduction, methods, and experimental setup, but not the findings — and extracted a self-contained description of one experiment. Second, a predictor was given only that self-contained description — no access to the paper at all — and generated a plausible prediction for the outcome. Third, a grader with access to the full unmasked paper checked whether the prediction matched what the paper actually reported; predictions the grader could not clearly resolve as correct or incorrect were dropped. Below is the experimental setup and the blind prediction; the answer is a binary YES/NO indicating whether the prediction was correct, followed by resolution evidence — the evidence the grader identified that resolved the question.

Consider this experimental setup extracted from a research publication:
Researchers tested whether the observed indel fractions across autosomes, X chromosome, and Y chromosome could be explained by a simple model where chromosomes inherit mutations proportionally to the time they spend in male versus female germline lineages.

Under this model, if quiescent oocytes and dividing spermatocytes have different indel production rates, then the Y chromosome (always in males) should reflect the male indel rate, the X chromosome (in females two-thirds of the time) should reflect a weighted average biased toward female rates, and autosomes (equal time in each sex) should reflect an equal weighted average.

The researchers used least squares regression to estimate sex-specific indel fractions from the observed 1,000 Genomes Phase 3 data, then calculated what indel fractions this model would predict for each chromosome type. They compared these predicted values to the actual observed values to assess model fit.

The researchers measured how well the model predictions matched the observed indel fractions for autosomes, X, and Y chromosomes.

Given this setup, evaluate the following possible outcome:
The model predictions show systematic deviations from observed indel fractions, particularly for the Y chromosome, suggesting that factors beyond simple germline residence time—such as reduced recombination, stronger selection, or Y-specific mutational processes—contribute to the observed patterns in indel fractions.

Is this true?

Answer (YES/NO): NO